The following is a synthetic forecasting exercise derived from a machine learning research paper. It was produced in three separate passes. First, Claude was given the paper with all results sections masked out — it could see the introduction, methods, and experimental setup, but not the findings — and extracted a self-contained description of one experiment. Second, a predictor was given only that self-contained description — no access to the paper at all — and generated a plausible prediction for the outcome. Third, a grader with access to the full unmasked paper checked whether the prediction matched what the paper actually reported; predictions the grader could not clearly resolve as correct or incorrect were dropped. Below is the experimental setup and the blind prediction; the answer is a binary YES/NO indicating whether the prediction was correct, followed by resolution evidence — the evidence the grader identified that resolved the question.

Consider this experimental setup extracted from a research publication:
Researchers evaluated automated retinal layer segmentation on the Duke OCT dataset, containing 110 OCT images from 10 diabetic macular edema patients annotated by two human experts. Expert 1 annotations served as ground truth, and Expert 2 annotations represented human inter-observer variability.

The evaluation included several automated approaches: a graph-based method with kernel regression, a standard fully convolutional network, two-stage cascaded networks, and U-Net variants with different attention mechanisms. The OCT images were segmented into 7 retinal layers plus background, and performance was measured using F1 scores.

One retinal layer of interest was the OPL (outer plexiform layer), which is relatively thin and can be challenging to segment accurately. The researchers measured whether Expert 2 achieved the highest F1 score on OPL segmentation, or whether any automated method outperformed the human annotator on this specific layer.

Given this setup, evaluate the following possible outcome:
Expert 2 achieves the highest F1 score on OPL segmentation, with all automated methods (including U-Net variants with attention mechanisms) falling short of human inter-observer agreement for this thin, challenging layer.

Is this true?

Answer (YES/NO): NO